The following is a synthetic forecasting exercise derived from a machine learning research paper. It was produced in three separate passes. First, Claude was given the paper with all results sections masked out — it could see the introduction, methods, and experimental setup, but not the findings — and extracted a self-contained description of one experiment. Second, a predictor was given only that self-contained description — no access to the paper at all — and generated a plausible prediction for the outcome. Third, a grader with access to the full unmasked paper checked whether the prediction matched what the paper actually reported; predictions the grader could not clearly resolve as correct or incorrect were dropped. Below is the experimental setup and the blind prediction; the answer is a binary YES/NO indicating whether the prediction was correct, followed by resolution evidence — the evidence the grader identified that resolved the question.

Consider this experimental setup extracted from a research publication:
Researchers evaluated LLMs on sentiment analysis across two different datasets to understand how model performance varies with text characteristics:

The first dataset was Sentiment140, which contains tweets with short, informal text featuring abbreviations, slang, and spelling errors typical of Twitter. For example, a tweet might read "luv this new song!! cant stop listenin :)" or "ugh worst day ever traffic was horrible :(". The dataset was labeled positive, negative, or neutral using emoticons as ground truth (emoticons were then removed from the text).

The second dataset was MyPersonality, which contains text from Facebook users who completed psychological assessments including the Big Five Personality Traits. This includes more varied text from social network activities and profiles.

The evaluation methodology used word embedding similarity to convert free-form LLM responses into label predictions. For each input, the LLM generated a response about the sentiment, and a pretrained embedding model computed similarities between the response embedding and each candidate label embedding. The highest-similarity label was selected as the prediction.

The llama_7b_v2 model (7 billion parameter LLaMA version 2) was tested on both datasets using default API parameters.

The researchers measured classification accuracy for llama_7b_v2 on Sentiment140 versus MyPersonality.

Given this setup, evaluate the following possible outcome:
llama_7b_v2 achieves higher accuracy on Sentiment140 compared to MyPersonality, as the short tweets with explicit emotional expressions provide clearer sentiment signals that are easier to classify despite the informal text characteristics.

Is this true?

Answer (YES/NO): YES